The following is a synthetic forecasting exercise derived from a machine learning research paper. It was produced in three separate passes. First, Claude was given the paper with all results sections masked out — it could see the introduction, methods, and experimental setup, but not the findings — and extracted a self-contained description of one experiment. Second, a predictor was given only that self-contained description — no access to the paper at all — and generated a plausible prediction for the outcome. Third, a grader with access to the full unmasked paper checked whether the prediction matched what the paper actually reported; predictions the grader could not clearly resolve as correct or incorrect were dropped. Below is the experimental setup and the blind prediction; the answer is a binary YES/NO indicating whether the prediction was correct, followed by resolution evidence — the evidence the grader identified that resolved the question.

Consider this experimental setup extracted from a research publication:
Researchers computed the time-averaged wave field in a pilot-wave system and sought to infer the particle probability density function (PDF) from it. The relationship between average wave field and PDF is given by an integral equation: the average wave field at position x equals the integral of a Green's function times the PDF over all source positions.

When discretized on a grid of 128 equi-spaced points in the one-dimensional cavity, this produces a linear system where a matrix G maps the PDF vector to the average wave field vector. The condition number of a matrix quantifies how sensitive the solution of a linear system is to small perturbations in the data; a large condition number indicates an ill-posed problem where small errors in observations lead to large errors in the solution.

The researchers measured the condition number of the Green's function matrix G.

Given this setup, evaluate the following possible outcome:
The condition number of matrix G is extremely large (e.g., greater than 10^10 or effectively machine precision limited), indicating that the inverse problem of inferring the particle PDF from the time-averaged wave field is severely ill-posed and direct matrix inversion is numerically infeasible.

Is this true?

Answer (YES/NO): YES